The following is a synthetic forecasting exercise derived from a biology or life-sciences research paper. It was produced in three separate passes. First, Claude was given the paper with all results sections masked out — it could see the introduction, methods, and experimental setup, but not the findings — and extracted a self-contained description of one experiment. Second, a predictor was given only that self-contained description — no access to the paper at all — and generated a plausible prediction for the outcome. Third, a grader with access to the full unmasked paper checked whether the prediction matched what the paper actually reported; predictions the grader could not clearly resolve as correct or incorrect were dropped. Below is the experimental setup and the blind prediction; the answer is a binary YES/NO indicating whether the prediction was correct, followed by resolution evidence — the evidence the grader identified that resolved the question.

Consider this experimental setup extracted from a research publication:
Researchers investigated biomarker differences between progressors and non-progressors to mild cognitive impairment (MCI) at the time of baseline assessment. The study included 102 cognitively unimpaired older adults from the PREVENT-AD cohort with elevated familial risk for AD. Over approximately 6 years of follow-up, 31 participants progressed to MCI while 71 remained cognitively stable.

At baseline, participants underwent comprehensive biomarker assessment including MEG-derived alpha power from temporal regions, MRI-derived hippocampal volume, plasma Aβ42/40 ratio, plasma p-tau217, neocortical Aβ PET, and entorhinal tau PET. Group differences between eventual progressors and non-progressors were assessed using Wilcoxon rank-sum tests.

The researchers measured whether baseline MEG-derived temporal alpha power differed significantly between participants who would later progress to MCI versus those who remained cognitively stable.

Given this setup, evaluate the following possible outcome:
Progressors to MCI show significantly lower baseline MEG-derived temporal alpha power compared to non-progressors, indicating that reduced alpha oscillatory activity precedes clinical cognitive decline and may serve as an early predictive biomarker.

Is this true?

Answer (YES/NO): NO